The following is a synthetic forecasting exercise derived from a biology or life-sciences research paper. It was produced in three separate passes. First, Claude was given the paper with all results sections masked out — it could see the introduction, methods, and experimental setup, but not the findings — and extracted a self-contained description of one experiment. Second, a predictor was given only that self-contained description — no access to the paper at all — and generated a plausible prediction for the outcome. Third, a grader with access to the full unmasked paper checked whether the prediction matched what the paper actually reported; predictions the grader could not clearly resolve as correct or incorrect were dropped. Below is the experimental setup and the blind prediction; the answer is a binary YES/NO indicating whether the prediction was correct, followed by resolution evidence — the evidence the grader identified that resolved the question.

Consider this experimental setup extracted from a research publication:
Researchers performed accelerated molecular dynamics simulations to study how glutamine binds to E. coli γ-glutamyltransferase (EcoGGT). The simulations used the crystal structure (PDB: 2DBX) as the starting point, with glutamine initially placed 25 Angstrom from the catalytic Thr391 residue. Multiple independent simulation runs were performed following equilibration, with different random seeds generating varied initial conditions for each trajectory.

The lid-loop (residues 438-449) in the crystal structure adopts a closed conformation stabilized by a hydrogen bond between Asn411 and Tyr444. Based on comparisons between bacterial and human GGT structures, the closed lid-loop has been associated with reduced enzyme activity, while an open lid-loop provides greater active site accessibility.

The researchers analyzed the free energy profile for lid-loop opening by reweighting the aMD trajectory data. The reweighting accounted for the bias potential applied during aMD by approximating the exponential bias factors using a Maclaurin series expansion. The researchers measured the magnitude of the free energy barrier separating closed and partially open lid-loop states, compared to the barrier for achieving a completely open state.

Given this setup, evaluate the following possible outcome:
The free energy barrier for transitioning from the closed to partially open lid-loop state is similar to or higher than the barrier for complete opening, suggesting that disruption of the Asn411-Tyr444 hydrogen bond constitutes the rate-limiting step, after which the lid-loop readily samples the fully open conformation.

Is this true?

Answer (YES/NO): NO